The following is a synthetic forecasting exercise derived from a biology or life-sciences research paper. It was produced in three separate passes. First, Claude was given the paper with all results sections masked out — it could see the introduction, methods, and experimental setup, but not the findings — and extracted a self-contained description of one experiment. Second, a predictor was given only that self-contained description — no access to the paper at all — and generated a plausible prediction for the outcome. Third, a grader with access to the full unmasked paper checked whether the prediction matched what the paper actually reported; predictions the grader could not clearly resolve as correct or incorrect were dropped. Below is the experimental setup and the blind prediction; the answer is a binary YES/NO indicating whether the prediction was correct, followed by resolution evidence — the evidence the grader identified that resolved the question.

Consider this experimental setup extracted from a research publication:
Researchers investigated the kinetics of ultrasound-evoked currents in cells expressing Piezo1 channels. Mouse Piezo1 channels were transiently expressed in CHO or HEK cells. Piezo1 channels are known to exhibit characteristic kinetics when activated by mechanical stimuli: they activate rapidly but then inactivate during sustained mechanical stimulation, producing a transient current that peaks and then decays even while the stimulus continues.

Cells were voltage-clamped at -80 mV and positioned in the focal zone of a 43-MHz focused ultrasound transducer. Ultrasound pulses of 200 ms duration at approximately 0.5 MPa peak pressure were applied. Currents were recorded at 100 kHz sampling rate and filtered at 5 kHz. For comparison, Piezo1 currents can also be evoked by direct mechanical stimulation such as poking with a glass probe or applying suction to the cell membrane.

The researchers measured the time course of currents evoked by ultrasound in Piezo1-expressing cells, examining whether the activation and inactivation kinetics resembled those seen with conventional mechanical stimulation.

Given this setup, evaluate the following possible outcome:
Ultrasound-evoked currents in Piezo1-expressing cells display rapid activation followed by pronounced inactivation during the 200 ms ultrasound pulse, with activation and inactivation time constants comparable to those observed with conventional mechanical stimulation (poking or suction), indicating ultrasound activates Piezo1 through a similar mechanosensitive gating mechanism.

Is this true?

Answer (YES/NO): NO